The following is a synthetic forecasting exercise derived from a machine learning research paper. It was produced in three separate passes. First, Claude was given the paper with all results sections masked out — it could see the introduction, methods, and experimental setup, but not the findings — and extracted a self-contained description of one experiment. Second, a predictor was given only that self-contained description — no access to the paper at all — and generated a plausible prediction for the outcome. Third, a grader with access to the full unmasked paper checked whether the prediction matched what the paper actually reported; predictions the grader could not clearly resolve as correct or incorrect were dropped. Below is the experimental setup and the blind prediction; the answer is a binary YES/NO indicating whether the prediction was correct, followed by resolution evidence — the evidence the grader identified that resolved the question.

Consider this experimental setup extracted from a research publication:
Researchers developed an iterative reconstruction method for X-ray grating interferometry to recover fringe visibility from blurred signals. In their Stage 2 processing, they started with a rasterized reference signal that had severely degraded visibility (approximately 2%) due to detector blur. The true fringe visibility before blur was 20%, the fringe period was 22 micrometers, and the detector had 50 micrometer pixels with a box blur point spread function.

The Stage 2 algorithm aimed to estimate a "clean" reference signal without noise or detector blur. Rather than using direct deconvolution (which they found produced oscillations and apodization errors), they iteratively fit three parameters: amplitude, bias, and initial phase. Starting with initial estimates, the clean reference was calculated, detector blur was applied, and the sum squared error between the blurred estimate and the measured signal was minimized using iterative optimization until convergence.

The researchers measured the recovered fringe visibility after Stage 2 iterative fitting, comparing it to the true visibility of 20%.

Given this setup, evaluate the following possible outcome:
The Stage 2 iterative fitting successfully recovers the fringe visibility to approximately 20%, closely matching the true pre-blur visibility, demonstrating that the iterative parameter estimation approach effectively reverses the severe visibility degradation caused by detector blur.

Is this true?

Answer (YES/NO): NO